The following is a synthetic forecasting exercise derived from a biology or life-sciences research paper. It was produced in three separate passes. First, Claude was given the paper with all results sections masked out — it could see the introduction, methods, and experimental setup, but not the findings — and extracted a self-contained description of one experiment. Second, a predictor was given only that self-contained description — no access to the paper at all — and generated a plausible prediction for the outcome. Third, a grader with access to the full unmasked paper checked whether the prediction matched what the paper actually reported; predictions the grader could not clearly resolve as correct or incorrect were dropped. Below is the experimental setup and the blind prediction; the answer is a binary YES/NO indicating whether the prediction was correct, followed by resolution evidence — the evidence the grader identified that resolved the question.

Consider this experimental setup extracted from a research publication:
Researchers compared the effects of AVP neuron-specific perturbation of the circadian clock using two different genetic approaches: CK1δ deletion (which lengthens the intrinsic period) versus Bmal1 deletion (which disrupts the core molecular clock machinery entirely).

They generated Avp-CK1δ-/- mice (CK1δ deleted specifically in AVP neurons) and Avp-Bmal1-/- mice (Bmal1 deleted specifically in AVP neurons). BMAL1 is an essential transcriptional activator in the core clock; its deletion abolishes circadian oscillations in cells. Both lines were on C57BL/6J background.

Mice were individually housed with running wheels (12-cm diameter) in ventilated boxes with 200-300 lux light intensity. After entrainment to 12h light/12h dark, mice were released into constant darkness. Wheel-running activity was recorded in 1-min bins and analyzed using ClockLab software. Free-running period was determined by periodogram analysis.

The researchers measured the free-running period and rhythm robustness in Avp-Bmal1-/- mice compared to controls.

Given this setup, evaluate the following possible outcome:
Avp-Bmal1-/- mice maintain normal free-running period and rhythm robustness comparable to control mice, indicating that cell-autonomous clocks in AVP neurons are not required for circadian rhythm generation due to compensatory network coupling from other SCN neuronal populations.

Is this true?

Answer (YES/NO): NO